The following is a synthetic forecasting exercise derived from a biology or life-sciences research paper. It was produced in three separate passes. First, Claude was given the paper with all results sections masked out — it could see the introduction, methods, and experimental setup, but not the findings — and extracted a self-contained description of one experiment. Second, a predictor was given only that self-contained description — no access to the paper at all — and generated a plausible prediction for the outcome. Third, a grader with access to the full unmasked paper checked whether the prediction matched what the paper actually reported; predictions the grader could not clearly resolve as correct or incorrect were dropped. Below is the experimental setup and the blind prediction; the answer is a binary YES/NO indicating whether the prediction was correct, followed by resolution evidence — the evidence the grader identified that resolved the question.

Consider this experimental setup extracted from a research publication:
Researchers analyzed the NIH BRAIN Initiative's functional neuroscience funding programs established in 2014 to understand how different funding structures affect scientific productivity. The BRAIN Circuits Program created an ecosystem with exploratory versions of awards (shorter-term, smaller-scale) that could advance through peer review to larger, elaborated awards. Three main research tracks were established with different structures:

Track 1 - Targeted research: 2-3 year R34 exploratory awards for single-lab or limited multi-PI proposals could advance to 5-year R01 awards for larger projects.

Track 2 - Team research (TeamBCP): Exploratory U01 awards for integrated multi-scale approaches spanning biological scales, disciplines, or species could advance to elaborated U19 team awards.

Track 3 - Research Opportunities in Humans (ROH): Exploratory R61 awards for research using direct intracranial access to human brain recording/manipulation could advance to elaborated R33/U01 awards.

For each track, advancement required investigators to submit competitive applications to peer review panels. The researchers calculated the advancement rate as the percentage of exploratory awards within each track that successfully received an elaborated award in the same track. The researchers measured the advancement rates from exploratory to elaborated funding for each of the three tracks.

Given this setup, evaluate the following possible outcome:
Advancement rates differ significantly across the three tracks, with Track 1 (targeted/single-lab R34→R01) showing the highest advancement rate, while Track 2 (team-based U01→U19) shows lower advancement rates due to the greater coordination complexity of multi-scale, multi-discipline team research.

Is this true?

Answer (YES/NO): NO